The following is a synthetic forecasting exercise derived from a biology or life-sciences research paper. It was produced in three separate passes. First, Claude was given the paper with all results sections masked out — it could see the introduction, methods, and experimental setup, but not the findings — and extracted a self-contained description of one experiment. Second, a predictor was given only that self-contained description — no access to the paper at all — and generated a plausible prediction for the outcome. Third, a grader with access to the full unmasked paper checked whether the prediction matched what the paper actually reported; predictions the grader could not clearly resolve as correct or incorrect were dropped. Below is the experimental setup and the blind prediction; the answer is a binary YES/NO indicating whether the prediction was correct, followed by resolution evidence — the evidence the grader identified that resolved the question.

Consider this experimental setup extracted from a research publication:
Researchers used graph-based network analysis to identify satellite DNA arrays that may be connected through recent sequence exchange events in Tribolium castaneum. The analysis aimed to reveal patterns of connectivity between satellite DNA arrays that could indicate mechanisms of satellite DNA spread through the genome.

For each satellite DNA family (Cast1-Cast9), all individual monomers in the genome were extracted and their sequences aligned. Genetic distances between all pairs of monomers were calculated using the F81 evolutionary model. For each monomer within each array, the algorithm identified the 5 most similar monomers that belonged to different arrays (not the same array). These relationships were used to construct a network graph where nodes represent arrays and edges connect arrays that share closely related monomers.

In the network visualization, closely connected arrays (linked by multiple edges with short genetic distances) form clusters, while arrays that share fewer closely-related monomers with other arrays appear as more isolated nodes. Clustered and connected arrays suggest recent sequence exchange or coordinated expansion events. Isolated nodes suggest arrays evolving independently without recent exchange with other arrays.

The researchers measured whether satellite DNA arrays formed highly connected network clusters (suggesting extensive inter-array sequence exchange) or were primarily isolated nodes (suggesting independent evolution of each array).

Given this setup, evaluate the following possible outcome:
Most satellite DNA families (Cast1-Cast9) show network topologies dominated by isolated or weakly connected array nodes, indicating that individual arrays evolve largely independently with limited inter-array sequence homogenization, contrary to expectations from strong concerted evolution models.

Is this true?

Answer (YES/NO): NO